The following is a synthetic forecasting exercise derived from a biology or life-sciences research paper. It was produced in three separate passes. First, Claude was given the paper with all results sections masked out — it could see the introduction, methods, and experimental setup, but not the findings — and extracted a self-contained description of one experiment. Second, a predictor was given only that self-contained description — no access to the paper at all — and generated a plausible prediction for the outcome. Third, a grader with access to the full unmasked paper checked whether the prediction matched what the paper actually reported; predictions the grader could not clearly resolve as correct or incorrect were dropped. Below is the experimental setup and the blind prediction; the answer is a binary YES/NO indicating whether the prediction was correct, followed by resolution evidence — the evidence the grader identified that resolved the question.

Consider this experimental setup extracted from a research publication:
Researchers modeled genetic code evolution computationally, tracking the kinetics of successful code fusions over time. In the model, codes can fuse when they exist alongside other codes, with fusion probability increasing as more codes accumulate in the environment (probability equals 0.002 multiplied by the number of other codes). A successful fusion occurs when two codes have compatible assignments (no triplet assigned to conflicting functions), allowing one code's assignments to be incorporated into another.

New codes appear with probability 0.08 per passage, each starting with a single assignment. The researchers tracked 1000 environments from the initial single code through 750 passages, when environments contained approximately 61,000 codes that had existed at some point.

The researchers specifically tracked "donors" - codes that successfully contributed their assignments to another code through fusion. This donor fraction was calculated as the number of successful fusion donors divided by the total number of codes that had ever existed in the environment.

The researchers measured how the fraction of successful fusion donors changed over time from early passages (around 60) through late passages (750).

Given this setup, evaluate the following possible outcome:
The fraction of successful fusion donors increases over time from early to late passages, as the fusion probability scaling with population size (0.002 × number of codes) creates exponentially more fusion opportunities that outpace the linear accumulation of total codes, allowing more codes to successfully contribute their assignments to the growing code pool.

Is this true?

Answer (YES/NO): NO